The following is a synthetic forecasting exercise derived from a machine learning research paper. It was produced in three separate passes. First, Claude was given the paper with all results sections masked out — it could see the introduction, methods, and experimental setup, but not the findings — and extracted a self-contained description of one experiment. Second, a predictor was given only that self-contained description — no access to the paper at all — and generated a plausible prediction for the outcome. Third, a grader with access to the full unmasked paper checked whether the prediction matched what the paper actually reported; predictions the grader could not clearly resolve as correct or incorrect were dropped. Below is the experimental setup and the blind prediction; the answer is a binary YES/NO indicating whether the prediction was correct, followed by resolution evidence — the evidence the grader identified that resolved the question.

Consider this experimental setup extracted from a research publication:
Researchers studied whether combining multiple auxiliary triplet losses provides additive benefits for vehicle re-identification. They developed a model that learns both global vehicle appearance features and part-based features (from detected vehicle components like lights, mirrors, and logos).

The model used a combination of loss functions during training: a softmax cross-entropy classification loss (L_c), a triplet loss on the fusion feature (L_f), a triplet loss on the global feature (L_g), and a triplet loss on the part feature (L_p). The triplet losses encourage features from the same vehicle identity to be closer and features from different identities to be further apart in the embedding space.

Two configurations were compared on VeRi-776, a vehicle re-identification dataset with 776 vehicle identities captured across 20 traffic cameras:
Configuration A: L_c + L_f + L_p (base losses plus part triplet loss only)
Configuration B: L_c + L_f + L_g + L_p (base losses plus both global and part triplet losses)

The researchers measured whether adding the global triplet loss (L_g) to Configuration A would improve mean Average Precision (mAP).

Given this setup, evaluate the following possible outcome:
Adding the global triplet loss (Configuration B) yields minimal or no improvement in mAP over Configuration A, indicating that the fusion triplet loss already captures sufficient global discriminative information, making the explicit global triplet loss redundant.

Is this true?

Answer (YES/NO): NO